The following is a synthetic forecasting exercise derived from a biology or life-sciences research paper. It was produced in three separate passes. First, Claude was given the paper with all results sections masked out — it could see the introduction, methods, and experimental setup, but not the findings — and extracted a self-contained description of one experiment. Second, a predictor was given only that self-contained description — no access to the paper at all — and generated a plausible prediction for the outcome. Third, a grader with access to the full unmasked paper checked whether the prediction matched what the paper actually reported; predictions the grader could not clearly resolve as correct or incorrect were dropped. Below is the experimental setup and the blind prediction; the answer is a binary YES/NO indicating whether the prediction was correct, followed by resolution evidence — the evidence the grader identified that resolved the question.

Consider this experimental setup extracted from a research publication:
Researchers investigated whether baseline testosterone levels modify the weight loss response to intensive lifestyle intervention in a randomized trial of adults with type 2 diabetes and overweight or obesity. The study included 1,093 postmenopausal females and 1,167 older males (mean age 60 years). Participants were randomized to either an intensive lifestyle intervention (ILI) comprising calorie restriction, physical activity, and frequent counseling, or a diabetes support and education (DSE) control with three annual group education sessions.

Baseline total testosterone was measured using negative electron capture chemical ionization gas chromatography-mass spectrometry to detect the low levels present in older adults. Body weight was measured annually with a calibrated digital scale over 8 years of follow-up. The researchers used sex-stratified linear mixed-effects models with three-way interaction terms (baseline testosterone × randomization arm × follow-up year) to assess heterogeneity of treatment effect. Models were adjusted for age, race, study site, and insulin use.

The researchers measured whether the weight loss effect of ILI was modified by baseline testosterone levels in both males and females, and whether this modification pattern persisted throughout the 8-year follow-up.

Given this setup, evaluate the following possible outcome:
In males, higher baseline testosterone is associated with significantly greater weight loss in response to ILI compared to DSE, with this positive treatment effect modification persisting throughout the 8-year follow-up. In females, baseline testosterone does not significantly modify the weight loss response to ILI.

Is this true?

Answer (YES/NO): NO